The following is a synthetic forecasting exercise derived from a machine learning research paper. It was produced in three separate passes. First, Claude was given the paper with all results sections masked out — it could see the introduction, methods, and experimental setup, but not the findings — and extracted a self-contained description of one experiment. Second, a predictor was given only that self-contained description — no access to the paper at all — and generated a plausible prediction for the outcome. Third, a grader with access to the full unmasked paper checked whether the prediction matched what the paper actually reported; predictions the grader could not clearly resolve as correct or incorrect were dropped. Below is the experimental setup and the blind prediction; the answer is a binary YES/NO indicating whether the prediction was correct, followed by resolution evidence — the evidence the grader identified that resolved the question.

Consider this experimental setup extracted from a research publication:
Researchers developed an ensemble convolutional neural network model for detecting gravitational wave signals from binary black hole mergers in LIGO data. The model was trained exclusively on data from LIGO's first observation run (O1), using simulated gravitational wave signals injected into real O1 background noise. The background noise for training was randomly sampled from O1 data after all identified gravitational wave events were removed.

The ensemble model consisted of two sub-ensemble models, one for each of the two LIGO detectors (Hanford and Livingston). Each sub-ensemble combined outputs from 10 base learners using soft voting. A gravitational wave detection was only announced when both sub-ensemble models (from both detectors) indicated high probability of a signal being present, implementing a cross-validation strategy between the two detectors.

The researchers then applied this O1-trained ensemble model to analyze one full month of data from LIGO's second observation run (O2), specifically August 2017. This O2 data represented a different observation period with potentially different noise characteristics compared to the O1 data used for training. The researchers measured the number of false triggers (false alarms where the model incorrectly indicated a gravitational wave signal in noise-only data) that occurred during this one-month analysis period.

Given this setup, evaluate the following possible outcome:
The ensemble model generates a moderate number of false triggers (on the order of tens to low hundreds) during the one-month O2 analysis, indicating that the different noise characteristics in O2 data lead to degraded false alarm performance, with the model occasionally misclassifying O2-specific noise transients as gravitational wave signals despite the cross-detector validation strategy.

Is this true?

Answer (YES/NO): NO